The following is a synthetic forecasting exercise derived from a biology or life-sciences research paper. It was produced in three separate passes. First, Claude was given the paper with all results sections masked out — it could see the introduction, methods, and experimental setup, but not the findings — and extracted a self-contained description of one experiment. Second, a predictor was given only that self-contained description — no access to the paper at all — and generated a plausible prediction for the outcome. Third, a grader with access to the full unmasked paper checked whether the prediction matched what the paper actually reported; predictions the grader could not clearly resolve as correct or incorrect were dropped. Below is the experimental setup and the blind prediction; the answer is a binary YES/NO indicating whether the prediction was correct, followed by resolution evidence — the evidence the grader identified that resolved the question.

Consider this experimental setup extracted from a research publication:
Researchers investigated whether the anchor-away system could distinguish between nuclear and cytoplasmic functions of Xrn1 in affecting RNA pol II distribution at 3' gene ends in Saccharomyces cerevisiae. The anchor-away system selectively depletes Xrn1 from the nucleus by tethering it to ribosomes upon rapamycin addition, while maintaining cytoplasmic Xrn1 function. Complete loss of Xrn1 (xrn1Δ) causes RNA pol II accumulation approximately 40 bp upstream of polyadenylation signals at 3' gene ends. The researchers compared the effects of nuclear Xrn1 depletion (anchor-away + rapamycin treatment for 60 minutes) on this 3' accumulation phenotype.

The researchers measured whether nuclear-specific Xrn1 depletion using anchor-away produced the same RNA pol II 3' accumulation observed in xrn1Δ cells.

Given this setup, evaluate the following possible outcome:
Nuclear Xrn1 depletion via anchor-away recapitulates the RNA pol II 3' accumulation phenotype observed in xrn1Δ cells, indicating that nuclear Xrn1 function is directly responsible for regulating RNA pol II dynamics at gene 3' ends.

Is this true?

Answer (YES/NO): NO